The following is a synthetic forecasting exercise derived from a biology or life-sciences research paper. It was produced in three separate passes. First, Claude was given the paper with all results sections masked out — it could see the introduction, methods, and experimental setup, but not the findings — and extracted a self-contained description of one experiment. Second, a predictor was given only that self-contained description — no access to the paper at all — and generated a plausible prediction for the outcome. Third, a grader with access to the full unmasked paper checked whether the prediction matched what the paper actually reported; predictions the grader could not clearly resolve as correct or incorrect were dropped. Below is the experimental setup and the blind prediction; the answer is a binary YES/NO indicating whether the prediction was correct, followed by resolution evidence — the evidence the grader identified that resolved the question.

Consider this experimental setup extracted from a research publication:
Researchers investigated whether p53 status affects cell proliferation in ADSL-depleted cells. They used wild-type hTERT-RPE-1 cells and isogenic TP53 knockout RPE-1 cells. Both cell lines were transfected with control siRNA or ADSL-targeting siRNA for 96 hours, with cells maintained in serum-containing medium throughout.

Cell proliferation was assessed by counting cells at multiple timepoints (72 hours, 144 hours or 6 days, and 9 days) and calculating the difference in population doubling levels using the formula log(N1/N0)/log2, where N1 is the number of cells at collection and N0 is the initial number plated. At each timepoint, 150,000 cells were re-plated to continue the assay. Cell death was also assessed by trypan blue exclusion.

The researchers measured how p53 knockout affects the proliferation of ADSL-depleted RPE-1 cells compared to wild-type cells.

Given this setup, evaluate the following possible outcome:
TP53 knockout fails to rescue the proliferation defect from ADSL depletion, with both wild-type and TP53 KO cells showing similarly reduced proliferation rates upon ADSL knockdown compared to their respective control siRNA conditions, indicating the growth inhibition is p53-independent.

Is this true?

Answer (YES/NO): NO